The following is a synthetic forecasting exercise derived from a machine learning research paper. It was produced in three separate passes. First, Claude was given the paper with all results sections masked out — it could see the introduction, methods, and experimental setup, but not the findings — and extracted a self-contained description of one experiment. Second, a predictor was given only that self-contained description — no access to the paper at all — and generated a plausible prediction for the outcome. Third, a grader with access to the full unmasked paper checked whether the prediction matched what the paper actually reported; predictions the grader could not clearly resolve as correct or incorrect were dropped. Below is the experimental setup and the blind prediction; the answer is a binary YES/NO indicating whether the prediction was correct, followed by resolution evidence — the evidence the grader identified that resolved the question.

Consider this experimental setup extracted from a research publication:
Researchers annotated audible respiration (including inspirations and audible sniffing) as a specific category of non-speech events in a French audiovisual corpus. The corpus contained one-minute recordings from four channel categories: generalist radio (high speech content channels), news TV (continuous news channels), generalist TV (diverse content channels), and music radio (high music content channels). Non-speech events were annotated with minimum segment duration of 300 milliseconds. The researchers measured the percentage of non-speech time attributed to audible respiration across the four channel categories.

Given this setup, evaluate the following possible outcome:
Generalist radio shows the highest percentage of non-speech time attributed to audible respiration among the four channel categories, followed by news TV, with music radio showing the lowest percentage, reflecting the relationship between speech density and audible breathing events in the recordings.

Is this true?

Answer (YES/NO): YES